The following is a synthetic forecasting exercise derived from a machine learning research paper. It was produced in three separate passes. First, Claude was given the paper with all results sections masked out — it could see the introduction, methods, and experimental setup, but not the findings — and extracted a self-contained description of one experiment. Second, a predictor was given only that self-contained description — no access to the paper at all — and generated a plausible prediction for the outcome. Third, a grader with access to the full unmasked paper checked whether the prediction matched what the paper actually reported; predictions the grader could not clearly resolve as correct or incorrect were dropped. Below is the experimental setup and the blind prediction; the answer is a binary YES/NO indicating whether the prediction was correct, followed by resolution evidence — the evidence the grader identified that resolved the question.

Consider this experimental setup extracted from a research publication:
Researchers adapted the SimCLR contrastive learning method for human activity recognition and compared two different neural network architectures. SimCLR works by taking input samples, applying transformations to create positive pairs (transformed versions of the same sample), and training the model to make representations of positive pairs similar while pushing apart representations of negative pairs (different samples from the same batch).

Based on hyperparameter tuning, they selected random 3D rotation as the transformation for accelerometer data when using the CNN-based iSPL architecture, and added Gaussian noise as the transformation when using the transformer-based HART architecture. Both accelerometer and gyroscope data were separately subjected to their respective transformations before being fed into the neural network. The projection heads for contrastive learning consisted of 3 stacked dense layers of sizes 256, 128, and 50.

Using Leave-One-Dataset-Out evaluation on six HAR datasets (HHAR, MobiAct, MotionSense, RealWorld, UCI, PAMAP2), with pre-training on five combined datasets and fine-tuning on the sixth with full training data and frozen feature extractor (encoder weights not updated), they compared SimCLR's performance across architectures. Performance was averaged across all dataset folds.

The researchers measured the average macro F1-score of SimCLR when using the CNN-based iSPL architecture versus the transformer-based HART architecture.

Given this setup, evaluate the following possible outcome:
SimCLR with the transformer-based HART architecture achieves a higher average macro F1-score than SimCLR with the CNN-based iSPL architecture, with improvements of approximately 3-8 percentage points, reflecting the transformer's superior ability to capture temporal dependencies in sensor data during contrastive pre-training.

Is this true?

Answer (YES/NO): NO